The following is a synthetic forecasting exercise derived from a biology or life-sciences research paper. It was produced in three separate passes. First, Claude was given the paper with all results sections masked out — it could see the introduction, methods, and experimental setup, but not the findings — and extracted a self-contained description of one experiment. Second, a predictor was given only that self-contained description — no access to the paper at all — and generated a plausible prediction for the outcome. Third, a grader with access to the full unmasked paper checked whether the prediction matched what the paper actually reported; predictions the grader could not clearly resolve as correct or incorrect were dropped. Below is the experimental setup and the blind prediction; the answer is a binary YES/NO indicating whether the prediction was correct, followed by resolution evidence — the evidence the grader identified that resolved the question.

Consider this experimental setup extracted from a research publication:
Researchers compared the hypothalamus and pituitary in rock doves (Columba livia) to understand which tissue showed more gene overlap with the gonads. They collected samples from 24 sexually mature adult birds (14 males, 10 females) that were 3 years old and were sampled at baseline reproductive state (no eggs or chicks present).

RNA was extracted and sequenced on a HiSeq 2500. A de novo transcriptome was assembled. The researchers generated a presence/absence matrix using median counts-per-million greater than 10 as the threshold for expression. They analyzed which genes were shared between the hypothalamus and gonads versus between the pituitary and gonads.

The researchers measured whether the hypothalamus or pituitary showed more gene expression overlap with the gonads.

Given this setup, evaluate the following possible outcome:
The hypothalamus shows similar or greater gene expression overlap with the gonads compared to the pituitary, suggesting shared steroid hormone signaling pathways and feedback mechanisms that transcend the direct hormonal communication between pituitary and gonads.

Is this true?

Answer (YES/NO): NO